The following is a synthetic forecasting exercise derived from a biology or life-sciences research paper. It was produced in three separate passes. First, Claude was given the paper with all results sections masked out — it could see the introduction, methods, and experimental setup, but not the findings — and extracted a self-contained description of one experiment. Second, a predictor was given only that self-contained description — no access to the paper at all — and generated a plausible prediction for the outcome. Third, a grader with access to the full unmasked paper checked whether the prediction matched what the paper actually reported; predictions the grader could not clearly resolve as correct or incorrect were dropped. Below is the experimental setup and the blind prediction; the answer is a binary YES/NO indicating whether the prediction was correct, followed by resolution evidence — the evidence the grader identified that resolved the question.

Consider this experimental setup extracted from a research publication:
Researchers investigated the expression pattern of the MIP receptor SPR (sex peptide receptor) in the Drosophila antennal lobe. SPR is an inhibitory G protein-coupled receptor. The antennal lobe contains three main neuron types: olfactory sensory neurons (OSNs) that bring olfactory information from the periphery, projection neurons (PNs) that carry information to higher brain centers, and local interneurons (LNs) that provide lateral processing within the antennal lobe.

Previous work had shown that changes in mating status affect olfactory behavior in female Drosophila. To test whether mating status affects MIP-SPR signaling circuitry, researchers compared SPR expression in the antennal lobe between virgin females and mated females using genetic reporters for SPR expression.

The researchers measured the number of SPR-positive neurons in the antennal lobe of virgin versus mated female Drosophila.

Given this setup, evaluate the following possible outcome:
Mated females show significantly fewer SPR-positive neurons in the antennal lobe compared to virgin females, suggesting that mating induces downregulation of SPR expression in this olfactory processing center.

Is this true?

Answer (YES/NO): NO